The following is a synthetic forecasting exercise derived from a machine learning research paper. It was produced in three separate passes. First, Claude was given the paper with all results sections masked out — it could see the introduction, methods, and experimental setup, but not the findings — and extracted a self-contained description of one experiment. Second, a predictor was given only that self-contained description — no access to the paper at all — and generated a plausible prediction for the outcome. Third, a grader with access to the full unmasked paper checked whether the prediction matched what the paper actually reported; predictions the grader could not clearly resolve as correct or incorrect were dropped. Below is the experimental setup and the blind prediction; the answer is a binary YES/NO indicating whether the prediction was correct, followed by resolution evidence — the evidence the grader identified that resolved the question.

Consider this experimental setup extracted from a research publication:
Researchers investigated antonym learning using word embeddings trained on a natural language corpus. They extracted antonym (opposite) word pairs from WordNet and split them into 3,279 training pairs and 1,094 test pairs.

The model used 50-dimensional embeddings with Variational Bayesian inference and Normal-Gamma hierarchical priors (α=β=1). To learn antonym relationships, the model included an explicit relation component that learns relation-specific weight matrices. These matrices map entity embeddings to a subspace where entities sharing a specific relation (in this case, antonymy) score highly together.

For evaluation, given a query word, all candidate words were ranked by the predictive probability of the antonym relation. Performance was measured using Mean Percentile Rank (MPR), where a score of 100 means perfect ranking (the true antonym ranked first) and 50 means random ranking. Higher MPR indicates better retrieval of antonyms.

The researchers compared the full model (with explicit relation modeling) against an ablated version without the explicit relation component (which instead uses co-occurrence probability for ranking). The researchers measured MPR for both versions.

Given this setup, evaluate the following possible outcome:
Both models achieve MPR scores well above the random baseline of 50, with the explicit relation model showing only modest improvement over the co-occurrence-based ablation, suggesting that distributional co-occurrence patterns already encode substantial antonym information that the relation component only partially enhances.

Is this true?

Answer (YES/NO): NO